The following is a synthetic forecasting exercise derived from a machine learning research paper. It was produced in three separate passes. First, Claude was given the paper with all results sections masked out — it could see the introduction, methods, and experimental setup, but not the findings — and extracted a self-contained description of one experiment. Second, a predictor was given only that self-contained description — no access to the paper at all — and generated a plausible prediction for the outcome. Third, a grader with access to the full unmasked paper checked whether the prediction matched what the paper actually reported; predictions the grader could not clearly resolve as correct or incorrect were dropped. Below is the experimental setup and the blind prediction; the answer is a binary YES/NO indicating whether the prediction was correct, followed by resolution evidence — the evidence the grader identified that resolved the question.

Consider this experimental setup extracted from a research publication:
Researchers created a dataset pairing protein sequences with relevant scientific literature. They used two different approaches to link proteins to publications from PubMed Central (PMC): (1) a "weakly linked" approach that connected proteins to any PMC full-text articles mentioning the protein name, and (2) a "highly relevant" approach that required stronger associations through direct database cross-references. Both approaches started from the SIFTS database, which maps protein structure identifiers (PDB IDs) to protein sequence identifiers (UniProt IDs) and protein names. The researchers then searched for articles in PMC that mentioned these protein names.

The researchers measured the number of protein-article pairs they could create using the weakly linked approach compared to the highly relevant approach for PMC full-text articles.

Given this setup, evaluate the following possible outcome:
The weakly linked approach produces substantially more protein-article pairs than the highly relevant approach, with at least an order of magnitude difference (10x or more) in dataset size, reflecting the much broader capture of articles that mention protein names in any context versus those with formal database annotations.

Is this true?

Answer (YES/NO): YES